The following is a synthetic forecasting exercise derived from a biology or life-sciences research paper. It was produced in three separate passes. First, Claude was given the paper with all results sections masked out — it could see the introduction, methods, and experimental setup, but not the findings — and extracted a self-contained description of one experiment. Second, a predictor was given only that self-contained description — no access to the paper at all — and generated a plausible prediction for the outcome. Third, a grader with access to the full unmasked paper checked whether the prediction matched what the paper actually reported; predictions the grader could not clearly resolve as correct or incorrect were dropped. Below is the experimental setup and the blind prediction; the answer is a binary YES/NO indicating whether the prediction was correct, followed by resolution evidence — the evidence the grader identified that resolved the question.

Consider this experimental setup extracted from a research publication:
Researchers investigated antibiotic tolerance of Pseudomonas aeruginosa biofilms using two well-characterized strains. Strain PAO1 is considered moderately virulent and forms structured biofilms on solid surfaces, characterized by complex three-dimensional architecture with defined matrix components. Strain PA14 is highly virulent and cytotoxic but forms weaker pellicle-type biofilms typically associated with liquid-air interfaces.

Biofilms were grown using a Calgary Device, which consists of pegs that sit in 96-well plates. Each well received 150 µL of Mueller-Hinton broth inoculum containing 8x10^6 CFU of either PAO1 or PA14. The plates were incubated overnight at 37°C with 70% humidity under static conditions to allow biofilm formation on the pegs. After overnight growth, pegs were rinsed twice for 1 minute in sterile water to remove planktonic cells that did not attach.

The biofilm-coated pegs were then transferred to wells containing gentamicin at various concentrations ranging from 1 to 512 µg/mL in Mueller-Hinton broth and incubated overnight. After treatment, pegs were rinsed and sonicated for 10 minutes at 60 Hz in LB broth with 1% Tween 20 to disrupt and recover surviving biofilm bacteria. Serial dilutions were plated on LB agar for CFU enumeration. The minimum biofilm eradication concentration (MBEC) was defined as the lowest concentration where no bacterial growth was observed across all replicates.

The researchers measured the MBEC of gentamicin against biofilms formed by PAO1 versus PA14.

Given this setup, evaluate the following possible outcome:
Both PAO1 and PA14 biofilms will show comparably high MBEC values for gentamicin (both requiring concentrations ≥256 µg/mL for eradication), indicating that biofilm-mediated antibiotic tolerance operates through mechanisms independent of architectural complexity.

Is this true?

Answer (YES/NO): NO